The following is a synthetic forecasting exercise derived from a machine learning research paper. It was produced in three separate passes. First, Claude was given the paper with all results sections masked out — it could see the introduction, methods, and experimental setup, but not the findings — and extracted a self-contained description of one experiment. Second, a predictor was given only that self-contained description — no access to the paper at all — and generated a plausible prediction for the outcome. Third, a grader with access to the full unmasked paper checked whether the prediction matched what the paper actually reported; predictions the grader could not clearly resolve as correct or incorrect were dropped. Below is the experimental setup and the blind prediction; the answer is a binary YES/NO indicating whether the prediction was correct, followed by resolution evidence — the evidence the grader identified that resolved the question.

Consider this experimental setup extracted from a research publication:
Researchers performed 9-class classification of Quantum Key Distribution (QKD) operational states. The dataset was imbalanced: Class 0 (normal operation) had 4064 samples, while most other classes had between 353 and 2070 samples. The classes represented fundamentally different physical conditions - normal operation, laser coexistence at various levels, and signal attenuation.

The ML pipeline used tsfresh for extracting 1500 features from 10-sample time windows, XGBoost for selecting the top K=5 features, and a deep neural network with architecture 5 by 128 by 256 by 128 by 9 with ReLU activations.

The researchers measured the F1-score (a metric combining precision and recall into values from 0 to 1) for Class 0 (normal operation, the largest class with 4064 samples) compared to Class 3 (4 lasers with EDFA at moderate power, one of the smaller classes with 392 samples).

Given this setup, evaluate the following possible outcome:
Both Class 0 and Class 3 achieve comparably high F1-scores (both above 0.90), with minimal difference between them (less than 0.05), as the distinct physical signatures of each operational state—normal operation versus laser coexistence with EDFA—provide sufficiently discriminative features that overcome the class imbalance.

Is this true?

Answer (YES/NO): YES